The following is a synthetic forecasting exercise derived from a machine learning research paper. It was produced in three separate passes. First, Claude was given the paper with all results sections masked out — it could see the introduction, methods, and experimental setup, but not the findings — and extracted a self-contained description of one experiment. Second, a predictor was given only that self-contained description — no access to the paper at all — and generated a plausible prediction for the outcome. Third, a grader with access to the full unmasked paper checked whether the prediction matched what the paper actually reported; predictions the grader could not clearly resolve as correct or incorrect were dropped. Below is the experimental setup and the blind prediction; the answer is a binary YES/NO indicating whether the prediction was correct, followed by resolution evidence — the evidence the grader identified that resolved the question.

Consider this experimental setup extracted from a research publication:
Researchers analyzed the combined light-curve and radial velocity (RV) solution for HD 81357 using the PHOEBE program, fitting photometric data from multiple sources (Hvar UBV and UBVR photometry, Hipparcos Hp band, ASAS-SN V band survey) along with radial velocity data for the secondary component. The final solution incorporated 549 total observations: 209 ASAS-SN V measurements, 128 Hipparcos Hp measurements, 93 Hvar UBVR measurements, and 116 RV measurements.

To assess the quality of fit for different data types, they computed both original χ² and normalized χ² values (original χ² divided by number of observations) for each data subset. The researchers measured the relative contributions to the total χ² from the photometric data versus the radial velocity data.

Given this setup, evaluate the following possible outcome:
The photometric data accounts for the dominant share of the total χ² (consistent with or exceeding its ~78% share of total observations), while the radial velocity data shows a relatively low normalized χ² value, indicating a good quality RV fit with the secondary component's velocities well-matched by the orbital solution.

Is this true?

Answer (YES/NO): NO